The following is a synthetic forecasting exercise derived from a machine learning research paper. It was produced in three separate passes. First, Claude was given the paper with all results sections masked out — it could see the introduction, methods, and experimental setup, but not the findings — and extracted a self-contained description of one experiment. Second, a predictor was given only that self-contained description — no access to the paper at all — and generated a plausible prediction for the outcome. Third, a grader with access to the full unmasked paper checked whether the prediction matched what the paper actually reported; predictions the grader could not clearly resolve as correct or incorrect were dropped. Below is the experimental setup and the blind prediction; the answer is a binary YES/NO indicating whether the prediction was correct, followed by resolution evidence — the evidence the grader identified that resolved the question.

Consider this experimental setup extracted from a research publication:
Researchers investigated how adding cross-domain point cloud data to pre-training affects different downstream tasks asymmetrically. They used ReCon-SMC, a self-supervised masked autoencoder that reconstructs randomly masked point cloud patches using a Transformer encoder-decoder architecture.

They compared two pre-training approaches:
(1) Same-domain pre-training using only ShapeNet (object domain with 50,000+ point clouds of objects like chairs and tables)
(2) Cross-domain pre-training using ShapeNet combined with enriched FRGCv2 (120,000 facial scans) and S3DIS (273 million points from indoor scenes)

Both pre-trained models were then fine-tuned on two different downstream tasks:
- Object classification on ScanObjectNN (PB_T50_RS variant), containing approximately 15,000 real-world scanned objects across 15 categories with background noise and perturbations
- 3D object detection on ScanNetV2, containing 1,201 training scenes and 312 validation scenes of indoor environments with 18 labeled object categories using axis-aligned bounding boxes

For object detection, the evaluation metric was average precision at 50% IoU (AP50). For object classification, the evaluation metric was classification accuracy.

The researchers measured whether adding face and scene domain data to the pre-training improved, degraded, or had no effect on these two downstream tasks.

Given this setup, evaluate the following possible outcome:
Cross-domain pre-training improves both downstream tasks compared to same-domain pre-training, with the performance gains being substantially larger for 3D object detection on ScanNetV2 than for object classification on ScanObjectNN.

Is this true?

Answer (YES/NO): NO